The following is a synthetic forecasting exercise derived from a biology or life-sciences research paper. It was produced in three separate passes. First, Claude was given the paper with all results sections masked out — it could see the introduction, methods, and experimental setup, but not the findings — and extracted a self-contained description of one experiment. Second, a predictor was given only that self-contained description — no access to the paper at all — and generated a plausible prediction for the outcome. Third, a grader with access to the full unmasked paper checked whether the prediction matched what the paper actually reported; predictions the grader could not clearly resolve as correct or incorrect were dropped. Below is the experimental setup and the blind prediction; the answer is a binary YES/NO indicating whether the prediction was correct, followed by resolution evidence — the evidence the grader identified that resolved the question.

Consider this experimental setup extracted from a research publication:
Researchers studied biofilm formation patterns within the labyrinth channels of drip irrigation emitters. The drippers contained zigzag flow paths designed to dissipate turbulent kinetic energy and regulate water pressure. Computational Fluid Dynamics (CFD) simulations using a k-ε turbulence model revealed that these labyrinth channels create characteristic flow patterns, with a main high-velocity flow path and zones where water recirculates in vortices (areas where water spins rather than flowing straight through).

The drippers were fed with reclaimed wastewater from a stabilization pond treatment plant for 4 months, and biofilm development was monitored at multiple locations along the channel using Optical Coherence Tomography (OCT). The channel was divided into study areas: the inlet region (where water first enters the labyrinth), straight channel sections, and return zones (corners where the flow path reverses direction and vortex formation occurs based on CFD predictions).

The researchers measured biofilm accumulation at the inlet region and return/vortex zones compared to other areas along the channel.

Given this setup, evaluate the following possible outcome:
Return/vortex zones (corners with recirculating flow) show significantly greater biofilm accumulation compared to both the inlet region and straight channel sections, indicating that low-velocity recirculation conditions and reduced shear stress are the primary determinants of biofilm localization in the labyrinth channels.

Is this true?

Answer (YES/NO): NO